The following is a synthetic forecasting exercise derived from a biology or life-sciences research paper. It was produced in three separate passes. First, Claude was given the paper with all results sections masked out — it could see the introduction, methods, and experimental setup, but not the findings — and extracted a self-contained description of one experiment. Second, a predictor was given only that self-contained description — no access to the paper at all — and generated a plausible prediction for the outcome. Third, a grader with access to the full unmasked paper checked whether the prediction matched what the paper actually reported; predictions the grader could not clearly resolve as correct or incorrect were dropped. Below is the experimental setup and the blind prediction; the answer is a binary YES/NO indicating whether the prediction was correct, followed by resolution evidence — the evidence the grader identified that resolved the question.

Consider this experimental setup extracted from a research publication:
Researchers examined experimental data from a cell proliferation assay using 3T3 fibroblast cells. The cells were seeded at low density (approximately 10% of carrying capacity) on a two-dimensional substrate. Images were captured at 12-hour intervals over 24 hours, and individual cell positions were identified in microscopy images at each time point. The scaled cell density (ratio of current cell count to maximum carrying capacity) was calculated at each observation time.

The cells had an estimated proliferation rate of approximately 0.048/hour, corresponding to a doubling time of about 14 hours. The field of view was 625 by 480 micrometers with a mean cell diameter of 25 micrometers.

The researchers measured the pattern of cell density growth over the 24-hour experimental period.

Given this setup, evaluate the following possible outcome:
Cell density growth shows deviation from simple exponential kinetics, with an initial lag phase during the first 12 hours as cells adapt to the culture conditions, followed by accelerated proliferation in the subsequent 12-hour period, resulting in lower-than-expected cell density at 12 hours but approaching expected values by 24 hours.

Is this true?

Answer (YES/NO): NO